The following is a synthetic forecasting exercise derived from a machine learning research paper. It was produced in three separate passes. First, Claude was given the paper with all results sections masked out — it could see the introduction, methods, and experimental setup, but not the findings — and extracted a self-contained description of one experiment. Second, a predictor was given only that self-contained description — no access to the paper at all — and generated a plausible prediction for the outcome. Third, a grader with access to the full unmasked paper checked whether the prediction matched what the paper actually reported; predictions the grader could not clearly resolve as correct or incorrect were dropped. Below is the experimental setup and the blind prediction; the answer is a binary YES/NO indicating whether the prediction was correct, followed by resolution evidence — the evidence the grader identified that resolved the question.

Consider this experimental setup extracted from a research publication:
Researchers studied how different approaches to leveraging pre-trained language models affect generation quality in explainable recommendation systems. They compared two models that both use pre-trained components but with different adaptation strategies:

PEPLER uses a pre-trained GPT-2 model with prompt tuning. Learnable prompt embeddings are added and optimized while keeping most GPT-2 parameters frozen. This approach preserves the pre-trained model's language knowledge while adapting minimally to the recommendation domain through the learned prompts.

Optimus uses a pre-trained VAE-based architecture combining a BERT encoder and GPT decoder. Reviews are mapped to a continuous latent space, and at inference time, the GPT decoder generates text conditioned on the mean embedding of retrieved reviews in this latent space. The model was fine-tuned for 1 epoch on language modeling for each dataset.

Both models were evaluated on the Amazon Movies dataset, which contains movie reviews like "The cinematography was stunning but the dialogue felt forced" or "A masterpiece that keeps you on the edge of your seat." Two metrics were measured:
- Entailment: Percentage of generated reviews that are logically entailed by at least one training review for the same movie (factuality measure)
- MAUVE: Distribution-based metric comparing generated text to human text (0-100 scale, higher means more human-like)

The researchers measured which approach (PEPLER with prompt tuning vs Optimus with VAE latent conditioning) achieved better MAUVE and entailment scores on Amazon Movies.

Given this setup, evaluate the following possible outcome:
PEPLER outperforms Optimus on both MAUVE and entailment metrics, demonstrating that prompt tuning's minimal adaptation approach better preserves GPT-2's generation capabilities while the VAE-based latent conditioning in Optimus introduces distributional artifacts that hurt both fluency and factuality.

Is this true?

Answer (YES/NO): NO